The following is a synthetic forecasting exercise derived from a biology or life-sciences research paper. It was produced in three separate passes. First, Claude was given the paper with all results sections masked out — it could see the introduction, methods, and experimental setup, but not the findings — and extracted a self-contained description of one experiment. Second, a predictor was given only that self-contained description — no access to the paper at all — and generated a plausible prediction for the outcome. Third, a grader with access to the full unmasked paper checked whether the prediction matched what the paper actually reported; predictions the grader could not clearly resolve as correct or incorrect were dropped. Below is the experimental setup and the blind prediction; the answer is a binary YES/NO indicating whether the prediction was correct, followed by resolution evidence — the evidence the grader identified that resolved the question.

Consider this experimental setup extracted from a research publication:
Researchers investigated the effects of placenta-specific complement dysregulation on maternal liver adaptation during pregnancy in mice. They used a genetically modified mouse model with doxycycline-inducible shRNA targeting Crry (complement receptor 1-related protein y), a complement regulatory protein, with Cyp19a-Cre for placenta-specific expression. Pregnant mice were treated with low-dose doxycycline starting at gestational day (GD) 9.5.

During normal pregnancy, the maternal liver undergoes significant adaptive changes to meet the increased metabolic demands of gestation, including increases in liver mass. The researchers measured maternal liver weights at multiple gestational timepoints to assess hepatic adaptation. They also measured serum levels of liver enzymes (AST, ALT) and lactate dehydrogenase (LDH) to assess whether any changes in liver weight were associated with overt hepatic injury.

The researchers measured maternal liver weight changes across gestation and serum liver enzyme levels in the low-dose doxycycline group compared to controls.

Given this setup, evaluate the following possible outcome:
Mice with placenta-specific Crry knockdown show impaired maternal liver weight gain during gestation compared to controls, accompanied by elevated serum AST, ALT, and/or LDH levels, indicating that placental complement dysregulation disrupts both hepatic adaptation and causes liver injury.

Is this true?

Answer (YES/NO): NO